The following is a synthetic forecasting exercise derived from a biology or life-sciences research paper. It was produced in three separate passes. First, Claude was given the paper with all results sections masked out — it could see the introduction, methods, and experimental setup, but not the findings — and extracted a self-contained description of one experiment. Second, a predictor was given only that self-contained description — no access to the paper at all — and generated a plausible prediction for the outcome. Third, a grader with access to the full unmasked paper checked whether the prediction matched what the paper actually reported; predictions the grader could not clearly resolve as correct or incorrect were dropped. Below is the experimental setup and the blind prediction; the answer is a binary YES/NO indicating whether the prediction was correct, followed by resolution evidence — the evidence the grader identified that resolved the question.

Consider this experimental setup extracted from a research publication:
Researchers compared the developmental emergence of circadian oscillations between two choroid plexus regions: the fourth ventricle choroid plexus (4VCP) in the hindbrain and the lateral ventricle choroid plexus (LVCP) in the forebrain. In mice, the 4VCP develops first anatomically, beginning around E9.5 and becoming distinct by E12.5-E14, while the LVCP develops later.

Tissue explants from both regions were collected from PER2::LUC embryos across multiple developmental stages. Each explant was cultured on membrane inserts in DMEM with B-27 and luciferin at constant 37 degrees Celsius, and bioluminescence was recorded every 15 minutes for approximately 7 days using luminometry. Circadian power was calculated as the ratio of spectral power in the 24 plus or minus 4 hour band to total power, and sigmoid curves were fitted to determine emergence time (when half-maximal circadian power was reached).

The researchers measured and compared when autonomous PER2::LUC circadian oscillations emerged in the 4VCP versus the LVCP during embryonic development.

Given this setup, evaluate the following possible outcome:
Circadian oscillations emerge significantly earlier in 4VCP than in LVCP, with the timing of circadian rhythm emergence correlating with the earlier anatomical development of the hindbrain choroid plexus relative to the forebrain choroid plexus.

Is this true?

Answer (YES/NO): YES